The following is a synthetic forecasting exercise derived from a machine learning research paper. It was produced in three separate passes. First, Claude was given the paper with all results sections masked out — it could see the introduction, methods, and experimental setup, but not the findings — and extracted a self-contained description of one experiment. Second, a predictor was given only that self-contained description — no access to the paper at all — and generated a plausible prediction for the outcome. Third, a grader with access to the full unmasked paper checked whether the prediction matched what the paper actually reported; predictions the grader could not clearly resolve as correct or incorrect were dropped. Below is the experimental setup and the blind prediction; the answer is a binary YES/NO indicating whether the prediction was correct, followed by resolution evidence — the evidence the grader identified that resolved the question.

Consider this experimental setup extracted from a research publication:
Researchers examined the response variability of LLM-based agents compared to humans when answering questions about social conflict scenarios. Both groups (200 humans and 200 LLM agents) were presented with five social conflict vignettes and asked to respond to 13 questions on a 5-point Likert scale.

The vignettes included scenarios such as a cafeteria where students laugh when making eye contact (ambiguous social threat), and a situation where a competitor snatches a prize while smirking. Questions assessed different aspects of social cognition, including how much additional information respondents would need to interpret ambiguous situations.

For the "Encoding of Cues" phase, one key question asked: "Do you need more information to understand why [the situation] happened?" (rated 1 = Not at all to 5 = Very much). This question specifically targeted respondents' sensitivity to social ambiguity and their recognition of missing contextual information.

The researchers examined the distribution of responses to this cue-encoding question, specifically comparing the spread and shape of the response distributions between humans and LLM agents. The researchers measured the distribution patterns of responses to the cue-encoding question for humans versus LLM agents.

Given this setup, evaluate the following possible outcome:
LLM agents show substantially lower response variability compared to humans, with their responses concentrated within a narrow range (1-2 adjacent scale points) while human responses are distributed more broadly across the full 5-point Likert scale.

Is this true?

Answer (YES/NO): YES